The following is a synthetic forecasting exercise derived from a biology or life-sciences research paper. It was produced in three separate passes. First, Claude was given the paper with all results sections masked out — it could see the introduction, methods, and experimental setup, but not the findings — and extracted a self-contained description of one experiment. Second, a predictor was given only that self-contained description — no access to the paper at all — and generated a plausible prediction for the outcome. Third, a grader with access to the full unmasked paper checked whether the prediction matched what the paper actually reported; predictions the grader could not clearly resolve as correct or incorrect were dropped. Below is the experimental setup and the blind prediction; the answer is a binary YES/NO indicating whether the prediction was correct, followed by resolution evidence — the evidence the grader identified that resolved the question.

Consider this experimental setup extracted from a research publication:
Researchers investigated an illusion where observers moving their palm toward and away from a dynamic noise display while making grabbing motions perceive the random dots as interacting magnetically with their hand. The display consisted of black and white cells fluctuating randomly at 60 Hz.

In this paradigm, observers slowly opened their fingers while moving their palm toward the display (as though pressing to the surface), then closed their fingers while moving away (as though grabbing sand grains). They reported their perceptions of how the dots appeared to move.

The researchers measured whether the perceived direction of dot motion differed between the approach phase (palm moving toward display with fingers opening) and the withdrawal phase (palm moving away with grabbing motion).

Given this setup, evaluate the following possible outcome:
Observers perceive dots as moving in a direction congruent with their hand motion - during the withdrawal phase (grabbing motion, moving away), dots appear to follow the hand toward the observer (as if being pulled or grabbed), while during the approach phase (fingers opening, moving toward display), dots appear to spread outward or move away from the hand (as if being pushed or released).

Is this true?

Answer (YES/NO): YES